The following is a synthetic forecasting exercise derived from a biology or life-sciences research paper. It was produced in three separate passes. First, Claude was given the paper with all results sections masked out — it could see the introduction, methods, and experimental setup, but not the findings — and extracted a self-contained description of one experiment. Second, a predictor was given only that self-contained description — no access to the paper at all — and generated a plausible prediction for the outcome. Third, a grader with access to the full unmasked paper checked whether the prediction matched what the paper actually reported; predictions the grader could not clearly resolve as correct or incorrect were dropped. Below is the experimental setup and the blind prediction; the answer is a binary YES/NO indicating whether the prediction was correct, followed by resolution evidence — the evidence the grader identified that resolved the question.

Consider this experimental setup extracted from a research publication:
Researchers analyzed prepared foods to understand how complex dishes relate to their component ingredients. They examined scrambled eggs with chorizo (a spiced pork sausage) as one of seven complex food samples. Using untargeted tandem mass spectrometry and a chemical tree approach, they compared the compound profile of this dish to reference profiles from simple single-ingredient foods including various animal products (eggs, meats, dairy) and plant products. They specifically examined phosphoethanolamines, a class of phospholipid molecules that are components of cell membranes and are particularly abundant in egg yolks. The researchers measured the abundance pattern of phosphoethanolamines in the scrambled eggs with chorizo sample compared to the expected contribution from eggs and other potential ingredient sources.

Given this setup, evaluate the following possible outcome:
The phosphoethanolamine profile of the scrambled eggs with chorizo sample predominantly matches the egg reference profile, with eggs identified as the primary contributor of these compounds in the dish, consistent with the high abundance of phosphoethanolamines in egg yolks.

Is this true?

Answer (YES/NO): YES